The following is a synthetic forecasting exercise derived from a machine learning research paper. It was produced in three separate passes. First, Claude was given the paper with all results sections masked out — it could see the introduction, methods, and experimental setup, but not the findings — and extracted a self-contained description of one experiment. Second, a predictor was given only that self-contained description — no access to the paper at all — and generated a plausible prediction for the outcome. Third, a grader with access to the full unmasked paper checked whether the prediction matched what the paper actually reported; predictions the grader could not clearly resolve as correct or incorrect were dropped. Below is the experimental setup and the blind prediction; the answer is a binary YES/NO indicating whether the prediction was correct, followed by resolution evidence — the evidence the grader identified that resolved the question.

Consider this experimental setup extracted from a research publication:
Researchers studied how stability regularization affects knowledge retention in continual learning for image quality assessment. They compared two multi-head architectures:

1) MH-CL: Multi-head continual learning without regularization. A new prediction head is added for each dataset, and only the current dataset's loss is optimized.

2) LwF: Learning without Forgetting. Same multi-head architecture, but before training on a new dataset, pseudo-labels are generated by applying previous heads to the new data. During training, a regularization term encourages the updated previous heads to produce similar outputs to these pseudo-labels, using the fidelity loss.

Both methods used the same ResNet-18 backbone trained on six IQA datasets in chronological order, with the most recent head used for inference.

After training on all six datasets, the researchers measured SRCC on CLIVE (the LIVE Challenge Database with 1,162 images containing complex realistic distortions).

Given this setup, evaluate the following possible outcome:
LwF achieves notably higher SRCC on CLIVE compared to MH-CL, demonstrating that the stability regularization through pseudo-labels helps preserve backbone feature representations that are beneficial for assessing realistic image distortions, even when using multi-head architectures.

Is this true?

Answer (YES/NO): NO